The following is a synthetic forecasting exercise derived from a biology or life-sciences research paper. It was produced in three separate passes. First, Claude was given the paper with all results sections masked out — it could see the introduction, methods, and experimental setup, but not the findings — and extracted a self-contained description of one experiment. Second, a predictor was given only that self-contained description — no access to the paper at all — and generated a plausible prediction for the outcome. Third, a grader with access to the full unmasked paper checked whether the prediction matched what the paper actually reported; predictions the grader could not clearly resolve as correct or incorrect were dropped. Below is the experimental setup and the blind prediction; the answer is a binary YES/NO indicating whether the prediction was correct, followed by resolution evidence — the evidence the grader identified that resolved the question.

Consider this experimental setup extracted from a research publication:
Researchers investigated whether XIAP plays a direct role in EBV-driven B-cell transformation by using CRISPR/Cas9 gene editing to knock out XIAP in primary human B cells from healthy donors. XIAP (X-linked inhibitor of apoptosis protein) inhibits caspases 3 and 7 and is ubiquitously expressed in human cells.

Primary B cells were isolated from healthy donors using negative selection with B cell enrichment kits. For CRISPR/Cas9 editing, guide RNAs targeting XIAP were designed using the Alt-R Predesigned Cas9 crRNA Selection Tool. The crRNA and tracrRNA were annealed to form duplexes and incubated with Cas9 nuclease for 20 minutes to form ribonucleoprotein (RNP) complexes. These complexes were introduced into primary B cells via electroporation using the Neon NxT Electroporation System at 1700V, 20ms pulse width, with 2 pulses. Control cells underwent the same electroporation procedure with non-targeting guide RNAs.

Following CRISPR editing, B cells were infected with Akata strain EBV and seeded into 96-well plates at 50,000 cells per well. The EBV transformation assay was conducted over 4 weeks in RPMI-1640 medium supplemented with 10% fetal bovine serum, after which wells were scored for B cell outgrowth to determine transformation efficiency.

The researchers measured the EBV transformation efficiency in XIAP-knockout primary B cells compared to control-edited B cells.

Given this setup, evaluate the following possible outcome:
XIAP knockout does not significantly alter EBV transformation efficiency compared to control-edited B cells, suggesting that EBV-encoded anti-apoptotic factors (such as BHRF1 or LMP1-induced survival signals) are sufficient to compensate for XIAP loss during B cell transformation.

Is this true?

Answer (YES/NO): NO